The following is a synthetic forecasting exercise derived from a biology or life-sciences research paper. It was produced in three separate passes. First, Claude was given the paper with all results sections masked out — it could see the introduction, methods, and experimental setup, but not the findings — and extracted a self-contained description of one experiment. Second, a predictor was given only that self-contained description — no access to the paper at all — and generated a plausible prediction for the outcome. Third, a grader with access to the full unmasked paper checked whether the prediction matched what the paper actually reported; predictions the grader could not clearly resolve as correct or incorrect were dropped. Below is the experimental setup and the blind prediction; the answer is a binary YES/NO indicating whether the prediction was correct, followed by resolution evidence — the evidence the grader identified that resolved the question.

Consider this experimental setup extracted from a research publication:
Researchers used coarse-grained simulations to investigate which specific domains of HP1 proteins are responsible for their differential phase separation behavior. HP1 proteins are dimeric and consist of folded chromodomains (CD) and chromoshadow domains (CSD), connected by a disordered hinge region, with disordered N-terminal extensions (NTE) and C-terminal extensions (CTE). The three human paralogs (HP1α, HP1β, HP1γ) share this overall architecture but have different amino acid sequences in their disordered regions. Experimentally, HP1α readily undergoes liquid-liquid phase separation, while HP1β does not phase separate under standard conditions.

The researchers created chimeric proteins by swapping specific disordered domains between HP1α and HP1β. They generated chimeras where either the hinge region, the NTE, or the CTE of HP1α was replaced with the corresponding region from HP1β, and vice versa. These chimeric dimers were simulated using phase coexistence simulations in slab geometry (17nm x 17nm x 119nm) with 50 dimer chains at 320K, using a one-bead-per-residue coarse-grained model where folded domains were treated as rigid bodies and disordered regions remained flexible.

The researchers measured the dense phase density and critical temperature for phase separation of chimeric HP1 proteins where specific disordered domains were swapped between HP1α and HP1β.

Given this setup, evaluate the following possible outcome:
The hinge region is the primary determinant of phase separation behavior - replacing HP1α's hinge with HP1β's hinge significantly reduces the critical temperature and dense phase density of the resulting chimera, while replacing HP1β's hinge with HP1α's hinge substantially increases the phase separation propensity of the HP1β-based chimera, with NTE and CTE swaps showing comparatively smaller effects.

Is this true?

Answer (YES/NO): YES